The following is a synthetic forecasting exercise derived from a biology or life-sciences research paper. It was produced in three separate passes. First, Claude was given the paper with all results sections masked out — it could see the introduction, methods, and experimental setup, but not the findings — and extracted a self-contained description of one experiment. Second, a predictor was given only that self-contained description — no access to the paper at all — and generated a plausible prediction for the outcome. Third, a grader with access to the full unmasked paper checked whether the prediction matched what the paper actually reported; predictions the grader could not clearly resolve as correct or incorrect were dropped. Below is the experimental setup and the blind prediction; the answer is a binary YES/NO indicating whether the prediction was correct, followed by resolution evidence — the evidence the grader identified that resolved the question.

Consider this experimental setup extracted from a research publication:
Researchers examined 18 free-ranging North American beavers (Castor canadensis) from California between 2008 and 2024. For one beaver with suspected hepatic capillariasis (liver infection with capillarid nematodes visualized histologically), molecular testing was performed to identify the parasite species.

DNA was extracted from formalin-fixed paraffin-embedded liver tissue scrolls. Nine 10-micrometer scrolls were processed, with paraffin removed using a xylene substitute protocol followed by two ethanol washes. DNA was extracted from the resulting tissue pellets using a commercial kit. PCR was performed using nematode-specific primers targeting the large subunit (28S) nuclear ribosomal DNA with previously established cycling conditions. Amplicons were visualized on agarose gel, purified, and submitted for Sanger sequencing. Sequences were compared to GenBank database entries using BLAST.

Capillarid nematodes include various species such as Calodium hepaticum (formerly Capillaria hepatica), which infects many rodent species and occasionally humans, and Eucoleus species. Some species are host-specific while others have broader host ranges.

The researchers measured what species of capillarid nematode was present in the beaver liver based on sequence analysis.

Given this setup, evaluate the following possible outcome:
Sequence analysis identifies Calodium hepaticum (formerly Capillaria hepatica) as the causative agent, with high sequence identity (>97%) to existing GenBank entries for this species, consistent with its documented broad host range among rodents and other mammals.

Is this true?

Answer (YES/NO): NO